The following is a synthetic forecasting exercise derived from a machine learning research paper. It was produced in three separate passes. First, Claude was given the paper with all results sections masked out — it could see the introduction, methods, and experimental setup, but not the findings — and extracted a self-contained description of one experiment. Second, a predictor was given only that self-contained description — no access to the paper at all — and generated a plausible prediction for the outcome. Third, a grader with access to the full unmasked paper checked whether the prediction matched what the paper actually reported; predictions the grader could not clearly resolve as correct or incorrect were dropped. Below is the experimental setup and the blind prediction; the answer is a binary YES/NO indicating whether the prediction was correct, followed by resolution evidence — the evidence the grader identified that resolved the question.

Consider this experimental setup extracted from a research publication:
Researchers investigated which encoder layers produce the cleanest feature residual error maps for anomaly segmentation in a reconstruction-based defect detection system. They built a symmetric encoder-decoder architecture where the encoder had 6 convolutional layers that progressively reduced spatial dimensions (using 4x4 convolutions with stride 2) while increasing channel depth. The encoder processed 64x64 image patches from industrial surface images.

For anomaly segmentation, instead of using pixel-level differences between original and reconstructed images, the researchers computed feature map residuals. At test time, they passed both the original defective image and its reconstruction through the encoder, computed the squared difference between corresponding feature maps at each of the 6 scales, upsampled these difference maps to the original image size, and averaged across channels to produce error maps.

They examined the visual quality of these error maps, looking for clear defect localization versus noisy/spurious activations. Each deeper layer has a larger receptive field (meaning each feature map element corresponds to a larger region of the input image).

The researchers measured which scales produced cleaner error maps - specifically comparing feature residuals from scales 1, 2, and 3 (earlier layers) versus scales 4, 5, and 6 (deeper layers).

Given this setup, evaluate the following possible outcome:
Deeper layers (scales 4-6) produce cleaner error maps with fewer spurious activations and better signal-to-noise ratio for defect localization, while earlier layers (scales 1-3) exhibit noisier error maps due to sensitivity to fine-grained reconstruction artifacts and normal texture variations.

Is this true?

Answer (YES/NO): NO